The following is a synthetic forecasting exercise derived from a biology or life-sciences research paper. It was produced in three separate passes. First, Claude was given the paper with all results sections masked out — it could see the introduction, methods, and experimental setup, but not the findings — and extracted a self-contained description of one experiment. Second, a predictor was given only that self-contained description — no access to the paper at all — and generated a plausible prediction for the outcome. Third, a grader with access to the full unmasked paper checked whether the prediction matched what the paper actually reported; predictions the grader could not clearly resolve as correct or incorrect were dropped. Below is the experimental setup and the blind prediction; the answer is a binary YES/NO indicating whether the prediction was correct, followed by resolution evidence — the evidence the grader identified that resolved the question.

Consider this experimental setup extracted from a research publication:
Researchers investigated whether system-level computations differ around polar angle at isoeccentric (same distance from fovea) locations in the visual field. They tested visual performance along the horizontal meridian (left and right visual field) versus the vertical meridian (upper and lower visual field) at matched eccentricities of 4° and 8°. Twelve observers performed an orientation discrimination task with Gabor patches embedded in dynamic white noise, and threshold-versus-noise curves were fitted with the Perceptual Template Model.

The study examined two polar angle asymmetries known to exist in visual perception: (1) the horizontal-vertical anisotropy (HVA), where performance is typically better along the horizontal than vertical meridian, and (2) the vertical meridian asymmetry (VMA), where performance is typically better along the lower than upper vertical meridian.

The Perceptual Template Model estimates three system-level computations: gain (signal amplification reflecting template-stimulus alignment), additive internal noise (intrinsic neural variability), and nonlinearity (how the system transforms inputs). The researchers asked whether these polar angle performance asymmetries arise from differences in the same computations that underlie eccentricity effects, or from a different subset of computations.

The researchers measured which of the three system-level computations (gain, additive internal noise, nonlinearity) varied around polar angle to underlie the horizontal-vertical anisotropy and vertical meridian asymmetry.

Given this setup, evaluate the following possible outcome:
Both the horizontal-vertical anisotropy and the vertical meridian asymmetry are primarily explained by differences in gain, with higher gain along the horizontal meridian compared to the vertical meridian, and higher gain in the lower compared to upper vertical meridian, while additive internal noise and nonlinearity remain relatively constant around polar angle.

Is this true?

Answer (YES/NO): YES